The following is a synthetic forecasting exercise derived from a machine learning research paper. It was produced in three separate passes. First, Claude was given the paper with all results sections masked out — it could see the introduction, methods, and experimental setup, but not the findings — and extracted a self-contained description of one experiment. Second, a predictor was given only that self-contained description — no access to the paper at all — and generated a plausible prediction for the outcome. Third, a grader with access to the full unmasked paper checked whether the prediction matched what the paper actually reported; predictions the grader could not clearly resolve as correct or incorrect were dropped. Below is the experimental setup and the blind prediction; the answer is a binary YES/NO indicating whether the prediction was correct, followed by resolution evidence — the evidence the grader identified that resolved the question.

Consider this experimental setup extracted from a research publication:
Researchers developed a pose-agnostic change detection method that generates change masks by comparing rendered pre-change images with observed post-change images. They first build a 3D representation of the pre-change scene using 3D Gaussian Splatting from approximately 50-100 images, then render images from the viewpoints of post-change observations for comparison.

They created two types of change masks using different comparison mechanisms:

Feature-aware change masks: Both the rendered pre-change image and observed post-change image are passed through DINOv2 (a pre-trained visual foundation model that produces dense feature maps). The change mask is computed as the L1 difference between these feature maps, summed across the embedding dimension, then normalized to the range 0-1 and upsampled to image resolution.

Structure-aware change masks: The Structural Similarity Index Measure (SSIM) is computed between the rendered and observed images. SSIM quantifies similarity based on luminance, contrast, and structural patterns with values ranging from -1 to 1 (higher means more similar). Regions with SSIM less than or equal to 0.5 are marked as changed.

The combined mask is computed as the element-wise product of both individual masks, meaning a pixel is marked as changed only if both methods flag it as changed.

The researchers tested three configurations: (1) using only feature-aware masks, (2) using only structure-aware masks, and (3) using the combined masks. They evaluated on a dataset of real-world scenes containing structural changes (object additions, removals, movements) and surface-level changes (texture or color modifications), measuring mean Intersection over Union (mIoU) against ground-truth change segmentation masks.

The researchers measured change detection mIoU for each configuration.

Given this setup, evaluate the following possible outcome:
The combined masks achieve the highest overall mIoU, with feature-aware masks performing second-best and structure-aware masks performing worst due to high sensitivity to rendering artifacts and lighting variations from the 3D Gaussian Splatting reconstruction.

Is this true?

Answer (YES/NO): NO